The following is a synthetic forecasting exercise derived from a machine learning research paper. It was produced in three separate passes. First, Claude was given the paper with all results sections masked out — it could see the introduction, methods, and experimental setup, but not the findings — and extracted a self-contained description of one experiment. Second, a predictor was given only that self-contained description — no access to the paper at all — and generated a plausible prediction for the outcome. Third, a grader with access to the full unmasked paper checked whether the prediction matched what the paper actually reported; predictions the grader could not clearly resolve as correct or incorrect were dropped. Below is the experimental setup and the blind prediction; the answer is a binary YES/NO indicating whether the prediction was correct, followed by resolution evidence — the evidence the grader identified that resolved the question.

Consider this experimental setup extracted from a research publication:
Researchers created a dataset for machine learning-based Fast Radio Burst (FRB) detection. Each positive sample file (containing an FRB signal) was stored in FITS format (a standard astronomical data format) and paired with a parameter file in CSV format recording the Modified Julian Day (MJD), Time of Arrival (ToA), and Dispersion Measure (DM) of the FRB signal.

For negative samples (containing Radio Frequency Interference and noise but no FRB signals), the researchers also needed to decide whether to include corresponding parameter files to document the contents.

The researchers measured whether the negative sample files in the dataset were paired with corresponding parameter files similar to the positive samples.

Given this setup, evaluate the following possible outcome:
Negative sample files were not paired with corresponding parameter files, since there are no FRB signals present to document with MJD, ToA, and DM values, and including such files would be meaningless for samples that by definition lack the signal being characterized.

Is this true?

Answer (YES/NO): YES